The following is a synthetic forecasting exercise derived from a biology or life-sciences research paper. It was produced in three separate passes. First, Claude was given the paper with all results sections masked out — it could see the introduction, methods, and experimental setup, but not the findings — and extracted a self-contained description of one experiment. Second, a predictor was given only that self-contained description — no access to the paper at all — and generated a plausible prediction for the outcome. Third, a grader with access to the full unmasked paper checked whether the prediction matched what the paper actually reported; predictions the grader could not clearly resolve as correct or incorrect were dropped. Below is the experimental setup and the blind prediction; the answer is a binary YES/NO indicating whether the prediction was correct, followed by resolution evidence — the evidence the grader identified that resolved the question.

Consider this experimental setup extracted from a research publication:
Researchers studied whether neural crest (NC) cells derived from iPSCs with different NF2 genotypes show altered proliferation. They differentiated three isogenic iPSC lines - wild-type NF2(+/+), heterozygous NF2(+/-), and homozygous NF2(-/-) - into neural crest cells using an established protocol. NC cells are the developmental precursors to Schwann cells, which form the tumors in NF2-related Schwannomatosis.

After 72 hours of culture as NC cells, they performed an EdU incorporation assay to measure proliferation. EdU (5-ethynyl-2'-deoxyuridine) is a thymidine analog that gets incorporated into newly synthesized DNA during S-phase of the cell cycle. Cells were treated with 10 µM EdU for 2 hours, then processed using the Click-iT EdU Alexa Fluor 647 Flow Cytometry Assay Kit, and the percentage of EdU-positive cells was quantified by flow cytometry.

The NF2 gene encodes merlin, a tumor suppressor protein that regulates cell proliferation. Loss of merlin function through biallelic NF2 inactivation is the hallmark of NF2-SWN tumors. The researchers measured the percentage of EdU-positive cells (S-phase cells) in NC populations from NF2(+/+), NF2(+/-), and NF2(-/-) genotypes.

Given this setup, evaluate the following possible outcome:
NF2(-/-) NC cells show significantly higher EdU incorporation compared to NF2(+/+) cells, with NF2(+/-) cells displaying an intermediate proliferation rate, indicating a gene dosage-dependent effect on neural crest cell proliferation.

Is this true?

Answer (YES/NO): NO